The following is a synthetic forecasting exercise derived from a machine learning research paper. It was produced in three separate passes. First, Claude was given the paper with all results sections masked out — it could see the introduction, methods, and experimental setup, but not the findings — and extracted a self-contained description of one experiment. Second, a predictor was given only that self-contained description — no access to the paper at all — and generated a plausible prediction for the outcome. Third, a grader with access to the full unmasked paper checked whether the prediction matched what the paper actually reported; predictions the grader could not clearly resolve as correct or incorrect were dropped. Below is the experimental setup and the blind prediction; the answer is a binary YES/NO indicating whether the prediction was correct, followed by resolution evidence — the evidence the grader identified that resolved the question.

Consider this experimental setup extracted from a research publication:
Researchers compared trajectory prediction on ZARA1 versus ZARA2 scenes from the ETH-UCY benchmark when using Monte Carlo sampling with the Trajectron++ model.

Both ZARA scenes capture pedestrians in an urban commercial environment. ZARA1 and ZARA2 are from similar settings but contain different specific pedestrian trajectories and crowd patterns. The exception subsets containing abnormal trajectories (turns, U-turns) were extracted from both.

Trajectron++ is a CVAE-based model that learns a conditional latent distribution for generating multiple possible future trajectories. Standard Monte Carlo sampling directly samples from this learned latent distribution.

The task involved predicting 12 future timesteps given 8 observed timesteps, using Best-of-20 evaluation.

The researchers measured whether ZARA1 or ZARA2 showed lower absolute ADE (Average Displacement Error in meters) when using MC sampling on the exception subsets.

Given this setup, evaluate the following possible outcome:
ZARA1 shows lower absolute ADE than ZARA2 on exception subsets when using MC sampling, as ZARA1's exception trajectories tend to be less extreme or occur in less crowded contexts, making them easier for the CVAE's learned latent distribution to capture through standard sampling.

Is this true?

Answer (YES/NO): YES